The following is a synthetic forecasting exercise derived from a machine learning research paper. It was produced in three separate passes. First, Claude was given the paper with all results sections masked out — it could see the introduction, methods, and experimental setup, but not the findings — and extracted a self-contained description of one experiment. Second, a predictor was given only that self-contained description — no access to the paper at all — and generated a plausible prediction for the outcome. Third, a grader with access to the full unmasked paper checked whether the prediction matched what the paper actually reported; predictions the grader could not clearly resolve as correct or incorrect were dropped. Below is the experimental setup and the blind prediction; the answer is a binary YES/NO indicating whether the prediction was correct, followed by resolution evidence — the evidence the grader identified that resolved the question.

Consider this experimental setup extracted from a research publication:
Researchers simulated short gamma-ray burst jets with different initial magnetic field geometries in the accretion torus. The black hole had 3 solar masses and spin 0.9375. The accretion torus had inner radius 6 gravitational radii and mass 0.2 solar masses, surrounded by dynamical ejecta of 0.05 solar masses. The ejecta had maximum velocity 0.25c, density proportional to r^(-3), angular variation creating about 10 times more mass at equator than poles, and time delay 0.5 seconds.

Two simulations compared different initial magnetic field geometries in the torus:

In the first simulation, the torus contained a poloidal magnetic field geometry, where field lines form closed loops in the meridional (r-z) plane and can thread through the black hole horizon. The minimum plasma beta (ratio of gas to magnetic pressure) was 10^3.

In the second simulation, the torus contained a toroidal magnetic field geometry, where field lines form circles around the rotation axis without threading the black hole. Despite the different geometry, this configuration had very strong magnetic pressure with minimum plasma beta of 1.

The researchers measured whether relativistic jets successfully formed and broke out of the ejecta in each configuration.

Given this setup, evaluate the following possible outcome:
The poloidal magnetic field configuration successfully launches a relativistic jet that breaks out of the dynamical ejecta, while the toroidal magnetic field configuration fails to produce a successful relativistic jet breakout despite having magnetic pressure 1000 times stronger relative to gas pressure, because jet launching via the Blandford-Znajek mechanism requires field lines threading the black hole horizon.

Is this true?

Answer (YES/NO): YES